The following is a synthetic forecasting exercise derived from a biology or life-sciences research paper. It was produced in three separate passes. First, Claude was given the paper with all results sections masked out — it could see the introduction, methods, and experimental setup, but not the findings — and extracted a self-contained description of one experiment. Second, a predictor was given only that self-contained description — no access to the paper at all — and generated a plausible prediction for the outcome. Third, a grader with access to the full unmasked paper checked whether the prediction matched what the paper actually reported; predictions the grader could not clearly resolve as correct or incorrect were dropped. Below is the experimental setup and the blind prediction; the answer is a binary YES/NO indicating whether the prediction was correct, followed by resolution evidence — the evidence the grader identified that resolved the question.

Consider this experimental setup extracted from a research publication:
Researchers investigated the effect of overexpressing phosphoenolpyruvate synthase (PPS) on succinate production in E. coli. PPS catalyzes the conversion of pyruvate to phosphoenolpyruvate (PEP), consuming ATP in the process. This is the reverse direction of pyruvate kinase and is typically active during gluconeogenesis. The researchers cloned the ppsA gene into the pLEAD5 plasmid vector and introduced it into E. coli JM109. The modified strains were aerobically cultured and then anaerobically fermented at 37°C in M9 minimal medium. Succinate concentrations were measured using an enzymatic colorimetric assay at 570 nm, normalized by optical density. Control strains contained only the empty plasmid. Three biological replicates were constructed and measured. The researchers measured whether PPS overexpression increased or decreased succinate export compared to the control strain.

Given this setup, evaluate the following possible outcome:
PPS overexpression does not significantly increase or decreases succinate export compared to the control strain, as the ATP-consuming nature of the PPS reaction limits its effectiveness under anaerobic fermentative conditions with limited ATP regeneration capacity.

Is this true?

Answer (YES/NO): YES